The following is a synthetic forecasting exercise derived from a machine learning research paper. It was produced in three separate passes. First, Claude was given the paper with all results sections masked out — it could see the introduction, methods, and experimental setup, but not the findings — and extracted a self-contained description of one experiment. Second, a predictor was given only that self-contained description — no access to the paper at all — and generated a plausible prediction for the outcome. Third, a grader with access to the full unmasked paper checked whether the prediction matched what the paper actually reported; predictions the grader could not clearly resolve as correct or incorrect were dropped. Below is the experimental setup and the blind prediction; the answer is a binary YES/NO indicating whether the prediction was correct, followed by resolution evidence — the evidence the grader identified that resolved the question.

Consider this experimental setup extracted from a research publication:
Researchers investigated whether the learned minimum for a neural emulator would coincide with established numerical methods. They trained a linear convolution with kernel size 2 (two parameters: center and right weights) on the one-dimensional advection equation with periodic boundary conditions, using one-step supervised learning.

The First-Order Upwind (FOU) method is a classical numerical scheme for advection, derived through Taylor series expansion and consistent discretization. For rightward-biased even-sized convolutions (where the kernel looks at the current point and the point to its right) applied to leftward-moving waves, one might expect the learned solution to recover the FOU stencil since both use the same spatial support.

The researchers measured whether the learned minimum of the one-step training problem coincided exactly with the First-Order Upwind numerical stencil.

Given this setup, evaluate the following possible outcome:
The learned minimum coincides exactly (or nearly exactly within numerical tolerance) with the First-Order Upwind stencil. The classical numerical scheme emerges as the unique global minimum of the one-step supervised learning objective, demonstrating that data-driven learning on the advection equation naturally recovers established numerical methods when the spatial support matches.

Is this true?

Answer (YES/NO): NO